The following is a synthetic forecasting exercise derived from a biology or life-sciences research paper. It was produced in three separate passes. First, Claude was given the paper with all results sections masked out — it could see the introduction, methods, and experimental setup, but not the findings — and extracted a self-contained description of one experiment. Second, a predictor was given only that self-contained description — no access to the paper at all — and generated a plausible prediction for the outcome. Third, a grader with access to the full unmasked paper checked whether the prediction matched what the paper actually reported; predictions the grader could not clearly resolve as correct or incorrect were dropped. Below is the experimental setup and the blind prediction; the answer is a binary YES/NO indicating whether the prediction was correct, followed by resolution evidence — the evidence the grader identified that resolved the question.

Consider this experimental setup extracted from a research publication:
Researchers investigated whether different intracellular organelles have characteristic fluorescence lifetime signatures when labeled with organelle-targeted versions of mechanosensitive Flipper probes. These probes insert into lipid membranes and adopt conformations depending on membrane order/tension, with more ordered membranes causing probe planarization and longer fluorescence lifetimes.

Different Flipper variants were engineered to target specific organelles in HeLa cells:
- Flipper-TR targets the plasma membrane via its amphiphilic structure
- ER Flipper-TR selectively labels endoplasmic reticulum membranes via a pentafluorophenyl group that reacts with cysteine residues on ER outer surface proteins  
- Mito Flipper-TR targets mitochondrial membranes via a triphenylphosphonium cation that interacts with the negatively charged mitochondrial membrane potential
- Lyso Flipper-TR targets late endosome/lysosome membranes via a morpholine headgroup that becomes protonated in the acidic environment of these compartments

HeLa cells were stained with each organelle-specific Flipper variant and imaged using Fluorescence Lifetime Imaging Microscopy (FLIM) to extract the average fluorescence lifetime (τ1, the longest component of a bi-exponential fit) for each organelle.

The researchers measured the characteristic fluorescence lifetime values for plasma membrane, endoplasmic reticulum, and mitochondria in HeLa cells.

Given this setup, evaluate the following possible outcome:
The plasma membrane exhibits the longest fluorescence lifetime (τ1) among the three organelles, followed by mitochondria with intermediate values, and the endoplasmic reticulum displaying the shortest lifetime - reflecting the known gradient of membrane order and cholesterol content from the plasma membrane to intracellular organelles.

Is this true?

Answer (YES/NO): NO